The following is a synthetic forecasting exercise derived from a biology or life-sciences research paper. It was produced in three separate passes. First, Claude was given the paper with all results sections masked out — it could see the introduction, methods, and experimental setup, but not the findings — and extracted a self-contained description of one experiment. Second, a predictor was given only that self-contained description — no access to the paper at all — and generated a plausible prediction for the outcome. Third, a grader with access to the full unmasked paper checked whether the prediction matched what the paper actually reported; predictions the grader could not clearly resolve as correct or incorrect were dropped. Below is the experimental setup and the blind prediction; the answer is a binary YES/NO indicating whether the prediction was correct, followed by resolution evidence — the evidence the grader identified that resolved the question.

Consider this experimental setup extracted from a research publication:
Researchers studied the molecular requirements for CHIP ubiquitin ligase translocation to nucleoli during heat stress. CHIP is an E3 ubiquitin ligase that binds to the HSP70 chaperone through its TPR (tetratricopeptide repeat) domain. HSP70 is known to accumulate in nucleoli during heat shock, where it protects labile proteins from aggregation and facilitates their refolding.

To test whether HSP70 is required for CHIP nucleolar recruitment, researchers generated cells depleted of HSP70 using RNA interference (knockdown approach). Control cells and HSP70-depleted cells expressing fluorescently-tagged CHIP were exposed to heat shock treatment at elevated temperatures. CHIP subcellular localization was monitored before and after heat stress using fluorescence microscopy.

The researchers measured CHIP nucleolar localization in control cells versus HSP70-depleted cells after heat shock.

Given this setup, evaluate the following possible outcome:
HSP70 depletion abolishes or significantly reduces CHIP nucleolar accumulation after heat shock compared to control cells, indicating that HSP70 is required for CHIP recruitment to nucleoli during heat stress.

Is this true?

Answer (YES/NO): YES